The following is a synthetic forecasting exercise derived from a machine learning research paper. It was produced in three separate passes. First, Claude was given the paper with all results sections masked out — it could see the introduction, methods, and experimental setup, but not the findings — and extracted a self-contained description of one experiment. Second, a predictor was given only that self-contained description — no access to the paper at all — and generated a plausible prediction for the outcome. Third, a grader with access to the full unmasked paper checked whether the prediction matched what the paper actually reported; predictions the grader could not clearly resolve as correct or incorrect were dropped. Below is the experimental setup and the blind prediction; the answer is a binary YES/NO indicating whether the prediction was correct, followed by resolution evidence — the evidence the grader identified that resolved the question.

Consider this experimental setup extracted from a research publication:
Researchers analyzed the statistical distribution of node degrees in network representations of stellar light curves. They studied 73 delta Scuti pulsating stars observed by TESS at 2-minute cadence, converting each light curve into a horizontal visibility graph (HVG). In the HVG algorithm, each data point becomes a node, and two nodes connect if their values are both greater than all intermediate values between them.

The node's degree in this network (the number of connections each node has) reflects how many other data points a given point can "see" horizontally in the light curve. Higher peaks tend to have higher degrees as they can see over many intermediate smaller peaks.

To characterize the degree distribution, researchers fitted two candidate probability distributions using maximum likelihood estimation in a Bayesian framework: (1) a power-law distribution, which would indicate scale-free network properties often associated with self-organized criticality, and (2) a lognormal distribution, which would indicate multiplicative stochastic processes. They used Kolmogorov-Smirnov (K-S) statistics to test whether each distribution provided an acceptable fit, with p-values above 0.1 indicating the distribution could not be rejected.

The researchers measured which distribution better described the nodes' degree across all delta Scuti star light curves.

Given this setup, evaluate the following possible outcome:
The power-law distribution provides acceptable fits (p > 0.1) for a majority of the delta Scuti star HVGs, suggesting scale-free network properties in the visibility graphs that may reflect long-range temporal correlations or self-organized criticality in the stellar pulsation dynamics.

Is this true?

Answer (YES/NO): NO